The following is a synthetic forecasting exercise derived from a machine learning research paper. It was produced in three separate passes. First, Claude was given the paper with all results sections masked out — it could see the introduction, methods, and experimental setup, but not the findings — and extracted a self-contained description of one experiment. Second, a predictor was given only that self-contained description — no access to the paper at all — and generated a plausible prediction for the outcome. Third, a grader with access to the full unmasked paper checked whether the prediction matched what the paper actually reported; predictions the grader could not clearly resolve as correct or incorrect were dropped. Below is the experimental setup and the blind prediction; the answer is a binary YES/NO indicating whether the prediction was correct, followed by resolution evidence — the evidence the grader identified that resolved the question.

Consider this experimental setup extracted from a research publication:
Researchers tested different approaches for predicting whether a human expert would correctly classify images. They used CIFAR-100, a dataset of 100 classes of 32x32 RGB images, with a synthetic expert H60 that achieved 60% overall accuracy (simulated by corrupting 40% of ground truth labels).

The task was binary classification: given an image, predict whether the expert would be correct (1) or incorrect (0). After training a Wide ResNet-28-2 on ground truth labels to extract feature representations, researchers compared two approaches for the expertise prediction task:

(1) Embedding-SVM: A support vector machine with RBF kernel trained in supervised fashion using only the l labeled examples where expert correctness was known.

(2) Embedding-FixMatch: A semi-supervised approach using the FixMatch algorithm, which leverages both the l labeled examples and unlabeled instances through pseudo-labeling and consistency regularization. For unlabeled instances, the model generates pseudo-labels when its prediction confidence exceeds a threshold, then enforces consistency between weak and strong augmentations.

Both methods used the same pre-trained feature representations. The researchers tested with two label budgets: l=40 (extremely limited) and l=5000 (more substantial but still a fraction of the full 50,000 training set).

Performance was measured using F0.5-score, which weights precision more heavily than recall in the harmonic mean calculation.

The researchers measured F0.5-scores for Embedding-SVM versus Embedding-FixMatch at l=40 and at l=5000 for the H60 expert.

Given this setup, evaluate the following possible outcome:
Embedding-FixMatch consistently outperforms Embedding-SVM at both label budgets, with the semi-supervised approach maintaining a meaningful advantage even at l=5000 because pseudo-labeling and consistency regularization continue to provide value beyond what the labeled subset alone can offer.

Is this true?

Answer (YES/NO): NO